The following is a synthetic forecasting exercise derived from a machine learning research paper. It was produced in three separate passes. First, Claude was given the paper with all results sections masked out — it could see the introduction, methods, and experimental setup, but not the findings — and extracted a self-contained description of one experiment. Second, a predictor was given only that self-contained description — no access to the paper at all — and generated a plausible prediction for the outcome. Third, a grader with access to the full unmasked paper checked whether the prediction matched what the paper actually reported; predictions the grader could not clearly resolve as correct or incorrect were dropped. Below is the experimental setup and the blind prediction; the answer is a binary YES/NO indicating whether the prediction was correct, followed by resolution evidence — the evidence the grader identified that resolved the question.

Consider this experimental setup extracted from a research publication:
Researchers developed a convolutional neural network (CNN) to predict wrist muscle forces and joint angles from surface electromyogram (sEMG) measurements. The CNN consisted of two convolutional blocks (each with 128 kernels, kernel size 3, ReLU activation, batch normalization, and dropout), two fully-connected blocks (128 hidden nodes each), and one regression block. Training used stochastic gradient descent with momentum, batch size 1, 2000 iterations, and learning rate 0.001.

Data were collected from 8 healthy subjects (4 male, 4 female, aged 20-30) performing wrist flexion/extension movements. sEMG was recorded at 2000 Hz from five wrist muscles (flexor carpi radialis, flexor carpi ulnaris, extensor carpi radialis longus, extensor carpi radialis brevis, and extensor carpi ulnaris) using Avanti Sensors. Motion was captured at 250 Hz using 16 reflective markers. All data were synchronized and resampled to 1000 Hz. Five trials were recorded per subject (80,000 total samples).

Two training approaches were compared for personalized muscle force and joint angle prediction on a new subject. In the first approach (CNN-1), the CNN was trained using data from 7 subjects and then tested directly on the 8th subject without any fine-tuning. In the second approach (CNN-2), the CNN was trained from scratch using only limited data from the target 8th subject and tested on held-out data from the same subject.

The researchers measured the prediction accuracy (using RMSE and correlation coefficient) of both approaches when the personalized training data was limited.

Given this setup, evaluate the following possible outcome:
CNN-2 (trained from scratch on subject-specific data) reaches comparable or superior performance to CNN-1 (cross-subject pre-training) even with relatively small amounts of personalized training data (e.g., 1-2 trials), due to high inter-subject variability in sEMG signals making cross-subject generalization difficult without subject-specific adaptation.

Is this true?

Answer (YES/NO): YES